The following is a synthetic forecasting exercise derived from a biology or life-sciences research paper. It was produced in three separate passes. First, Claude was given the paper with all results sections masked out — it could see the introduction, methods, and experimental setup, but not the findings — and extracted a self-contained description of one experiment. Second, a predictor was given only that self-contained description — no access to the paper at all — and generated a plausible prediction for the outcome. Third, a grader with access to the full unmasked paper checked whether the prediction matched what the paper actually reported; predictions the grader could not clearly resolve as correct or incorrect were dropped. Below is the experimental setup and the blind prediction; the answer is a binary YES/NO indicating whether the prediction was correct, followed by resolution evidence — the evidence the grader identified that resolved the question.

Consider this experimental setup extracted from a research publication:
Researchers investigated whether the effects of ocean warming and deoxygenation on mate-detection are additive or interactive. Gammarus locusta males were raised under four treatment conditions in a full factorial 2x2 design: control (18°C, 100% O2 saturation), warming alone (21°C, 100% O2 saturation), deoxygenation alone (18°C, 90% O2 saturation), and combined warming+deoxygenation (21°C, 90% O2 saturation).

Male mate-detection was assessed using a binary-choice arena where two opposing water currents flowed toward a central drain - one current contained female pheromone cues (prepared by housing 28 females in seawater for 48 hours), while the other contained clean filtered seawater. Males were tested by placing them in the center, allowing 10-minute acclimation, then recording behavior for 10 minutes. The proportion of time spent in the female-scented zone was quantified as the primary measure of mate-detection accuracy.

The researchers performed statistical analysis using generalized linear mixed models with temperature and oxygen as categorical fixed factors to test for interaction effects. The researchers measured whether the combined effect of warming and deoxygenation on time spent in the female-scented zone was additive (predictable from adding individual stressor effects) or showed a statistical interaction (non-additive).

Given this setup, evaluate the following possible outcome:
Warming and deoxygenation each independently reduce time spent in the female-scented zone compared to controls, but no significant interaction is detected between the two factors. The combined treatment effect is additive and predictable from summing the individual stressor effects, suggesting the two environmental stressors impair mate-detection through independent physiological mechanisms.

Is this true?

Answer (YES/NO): NO